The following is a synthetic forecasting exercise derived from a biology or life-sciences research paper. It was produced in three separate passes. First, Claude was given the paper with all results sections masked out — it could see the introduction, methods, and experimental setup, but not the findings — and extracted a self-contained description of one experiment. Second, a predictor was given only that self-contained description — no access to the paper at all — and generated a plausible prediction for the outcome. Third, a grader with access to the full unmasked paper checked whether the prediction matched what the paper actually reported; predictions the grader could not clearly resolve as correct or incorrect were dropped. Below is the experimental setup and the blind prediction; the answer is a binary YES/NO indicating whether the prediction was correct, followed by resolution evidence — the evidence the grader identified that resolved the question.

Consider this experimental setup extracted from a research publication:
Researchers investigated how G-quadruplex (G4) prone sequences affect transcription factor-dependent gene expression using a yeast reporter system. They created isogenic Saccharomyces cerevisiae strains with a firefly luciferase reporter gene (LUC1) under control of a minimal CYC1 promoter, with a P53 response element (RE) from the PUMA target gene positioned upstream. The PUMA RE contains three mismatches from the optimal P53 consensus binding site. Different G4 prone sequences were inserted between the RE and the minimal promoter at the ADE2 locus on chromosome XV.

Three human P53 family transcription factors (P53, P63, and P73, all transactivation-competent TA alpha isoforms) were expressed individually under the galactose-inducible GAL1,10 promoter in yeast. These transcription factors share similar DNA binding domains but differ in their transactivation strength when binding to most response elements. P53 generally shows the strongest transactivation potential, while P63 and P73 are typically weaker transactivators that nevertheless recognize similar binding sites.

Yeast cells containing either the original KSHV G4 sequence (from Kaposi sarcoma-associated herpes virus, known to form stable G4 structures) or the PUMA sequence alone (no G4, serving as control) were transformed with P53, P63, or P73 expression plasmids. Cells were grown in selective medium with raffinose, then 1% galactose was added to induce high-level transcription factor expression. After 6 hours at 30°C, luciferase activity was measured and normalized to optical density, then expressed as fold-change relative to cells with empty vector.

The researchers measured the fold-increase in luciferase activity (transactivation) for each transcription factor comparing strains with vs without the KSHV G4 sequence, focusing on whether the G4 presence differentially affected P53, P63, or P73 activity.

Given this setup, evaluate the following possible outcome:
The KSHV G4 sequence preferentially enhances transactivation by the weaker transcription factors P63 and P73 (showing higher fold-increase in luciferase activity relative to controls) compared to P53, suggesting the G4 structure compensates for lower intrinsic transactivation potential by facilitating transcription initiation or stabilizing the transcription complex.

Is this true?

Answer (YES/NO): YES